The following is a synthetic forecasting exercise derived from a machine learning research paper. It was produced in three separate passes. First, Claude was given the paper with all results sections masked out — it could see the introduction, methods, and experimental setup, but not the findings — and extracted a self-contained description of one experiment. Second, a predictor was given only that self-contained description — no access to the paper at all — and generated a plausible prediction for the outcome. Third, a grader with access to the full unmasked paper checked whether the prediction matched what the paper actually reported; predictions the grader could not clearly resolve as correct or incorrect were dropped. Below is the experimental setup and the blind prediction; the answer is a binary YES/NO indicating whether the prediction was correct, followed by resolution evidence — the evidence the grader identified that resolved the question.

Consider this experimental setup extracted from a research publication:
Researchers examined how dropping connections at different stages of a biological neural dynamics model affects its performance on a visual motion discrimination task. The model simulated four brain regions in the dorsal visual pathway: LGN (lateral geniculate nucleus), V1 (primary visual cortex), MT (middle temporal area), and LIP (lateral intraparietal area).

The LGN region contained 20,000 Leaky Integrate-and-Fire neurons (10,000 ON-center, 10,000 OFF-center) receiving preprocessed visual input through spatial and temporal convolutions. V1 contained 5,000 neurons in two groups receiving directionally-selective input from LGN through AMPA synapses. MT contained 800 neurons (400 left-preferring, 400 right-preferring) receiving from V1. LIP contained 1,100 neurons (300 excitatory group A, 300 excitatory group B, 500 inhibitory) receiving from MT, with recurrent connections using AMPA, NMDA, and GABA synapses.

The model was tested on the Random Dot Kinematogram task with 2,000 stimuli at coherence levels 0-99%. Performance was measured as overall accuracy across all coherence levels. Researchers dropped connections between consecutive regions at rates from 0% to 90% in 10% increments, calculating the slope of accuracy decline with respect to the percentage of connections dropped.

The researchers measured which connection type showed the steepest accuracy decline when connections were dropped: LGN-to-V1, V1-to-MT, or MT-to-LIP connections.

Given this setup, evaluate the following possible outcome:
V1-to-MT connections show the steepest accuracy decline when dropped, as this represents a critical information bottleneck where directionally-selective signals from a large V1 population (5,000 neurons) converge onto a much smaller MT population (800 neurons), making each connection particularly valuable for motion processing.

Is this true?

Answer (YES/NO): NO